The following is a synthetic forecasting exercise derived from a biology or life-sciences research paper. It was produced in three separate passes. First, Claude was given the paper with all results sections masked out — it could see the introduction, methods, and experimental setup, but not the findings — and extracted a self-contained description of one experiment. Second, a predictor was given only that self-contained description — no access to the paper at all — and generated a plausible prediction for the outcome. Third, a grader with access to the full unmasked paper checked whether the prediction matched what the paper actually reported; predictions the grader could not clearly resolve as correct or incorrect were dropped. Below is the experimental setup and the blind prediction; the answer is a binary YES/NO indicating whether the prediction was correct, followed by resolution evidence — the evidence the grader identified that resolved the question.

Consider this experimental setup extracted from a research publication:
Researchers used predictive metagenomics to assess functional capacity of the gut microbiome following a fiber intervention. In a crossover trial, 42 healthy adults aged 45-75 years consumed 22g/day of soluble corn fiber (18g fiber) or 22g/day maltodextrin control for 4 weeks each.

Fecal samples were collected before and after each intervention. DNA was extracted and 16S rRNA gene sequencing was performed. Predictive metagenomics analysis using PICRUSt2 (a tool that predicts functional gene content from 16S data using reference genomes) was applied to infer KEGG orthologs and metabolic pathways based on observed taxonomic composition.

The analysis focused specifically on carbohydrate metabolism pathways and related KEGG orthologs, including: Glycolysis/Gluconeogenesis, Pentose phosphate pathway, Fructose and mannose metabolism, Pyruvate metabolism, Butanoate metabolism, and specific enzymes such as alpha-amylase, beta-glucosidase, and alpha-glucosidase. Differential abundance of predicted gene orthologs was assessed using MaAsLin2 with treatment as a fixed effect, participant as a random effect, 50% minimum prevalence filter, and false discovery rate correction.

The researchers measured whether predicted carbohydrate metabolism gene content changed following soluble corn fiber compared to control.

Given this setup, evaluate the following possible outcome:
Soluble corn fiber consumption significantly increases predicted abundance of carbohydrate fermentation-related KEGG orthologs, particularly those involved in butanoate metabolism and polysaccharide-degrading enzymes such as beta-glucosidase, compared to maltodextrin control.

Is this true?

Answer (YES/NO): NO